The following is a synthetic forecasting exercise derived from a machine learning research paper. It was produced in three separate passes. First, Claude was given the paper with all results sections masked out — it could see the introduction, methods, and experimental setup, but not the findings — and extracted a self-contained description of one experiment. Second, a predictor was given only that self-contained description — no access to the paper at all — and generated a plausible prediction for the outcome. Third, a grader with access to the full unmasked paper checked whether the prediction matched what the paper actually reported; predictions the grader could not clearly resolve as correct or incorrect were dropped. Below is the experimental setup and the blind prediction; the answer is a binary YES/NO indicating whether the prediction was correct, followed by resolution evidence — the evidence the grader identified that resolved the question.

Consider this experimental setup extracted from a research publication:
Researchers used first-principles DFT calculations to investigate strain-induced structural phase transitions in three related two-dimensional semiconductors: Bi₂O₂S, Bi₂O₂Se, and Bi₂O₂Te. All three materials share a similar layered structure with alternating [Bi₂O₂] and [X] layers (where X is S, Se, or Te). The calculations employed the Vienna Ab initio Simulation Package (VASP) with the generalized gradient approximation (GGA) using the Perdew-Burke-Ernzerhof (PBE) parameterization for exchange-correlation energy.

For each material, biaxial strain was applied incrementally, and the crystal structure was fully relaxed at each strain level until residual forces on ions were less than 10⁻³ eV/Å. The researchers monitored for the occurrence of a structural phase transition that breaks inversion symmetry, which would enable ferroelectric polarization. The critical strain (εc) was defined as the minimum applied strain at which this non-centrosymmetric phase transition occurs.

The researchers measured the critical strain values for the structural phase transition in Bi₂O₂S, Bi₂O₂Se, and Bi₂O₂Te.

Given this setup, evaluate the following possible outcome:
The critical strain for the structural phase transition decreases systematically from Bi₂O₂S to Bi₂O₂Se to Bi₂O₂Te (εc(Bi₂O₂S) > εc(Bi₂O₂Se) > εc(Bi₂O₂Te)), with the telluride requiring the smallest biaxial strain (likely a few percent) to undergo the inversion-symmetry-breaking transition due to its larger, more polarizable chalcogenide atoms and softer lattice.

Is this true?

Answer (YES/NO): NO